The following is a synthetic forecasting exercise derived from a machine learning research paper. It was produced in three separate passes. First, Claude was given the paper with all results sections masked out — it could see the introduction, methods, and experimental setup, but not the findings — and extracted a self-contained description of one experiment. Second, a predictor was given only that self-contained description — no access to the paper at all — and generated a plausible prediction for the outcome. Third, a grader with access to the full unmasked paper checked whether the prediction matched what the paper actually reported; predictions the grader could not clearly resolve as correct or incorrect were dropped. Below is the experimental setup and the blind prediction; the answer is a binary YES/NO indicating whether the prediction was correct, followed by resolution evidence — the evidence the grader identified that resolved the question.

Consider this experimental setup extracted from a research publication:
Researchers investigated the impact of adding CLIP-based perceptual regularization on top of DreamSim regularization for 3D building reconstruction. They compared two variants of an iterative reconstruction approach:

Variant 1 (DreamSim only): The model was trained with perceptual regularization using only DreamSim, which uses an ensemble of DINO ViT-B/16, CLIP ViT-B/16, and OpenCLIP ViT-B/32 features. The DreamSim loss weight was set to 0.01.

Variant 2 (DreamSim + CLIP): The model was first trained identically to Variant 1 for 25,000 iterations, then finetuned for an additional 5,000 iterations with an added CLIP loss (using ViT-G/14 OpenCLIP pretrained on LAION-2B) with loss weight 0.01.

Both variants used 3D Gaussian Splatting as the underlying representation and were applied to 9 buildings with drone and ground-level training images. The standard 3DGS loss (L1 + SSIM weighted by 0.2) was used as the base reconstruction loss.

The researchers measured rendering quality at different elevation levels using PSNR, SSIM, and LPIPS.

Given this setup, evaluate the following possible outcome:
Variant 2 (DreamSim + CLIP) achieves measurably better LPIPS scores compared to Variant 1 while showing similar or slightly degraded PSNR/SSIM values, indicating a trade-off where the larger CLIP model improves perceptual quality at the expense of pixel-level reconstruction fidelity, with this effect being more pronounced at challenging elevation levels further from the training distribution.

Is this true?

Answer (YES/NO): NO